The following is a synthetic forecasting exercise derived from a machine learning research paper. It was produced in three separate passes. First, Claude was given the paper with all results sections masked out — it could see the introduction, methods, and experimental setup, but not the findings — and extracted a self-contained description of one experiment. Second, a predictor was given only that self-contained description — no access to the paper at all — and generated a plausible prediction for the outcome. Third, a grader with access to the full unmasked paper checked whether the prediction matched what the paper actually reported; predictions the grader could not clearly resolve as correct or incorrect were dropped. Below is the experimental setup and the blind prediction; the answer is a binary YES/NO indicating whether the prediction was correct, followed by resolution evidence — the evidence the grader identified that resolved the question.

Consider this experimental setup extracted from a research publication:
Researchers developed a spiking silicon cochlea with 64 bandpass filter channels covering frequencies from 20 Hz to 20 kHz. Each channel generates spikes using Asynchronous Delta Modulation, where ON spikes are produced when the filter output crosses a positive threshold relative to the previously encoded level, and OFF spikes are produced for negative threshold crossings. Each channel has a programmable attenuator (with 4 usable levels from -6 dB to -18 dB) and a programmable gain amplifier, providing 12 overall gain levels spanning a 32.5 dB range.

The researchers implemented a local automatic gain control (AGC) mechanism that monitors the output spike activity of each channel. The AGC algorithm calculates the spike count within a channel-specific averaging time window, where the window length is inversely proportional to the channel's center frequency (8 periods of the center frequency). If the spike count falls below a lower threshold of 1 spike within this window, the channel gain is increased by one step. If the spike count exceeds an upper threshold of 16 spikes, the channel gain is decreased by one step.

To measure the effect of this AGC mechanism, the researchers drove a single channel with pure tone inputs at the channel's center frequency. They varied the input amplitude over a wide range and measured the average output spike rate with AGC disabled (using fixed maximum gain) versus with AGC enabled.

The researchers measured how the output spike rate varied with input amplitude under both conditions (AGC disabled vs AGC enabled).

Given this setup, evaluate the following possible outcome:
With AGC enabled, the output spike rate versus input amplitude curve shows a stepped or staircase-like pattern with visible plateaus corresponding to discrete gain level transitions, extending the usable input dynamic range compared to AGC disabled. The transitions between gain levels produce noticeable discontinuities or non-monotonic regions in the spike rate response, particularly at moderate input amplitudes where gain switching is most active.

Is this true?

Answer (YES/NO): NO